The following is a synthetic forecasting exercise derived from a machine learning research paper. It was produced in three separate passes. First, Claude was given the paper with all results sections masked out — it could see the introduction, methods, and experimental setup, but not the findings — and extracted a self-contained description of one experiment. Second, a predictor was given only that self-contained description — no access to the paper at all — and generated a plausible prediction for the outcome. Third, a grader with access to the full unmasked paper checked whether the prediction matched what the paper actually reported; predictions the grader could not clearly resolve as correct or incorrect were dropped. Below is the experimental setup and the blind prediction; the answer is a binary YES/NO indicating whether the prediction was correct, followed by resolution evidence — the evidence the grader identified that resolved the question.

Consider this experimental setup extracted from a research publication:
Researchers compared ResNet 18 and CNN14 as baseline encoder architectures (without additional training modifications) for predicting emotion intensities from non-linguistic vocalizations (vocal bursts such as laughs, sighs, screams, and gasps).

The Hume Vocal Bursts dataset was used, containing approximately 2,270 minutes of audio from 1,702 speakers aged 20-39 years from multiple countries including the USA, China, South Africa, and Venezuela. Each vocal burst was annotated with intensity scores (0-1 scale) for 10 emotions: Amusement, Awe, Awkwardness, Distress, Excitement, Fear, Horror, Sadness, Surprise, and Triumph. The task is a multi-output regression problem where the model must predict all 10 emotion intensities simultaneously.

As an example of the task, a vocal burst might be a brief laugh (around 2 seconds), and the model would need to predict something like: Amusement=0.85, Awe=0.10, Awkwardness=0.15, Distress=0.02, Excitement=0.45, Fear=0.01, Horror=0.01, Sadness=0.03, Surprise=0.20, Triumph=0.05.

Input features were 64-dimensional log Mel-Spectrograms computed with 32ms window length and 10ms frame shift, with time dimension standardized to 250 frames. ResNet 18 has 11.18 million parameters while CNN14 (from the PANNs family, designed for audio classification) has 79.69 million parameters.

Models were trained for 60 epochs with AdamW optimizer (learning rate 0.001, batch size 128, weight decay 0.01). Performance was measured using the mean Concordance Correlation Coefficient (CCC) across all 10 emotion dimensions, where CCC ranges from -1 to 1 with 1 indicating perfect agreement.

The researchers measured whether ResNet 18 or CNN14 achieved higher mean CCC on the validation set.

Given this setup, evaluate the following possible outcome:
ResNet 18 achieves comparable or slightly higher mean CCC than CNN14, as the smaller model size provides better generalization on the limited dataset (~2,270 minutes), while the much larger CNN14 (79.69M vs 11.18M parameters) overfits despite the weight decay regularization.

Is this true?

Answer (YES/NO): NO